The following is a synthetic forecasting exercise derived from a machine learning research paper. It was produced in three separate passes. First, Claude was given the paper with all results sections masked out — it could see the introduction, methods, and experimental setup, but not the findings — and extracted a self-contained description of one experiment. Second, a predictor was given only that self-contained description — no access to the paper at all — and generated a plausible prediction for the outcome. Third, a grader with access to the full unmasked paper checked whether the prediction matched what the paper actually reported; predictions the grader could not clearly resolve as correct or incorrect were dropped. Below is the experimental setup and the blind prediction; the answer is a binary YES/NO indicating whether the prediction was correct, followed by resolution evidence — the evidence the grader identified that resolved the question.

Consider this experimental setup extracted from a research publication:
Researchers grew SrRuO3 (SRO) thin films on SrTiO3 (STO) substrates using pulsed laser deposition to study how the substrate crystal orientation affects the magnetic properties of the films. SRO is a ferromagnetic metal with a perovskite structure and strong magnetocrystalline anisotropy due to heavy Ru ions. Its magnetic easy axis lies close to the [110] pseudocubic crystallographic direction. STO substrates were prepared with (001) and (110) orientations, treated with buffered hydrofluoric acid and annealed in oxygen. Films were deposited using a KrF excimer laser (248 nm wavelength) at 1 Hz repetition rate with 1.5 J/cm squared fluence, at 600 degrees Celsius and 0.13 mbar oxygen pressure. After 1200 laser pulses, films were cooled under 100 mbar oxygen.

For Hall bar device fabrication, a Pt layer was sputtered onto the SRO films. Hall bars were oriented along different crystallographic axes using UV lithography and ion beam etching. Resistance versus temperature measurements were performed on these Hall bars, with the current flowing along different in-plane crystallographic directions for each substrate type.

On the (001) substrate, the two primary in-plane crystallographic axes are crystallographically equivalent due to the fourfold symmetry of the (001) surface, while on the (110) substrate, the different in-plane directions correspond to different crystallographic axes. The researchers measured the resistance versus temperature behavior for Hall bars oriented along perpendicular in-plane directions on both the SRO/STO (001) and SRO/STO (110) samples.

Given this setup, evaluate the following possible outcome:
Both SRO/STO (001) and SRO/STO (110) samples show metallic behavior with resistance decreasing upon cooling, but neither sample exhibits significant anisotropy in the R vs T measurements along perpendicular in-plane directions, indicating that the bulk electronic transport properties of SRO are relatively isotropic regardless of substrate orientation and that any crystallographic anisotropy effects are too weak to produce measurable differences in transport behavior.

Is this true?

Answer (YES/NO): NO